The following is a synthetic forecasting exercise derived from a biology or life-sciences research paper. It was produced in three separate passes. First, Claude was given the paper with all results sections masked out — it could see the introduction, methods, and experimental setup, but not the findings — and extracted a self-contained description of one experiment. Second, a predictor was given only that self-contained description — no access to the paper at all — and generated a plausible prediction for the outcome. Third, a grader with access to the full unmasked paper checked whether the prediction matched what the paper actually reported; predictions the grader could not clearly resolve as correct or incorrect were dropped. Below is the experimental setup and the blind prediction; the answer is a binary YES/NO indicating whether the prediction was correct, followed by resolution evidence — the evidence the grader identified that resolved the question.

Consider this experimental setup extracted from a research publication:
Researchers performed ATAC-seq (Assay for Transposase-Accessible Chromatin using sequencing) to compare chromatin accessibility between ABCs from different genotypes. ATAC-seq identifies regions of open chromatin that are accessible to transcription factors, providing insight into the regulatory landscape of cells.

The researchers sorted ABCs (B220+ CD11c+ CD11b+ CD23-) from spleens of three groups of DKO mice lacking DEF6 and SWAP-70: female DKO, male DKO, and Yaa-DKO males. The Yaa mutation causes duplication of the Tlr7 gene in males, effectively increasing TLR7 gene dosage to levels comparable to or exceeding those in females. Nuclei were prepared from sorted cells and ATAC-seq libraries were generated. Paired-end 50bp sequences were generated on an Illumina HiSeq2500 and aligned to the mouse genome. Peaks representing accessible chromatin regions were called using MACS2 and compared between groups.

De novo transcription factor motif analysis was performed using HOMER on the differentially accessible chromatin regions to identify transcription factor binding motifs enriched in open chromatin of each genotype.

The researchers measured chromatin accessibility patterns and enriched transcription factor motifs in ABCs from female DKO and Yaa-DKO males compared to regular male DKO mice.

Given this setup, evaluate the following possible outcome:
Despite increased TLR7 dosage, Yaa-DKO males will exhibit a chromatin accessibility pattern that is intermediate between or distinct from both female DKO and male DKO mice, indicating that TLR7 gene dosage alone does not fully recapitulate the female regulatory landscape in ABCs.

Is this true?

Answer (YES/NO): NO